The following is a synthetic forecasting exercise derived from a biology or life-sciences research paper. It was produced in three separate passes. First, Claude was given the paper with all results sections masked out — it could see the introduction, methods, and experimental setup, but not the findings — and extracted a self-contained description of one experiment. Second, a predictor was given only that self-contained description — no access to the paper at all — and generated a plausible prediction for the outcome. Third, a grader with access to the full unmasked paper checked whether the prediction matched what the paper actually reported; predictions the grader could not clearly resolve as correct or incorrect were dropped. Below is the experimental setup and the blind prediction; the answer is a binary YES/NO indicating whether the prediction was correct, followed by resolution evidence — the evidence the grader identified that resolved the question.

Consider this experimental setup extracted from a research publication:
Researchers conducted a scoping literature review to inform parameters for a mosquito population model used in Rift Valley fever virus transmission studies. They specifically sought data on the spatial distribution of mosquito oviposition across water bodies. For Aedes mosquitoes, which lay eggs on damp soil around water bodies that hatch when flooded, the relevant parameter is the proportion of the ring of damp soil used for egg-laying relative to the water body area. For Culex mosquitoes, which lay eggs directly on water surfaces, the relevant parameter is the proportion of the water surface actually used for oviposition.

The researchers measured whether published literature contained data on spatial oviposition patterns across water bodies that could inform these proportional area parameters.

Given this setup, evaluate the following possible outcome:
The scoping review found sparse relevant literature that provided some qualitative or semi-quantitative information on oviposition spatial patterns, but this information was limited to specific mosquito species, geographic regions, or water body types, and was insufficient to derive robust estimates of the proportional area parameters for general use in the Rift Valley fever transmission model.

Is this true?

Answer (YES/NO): NO